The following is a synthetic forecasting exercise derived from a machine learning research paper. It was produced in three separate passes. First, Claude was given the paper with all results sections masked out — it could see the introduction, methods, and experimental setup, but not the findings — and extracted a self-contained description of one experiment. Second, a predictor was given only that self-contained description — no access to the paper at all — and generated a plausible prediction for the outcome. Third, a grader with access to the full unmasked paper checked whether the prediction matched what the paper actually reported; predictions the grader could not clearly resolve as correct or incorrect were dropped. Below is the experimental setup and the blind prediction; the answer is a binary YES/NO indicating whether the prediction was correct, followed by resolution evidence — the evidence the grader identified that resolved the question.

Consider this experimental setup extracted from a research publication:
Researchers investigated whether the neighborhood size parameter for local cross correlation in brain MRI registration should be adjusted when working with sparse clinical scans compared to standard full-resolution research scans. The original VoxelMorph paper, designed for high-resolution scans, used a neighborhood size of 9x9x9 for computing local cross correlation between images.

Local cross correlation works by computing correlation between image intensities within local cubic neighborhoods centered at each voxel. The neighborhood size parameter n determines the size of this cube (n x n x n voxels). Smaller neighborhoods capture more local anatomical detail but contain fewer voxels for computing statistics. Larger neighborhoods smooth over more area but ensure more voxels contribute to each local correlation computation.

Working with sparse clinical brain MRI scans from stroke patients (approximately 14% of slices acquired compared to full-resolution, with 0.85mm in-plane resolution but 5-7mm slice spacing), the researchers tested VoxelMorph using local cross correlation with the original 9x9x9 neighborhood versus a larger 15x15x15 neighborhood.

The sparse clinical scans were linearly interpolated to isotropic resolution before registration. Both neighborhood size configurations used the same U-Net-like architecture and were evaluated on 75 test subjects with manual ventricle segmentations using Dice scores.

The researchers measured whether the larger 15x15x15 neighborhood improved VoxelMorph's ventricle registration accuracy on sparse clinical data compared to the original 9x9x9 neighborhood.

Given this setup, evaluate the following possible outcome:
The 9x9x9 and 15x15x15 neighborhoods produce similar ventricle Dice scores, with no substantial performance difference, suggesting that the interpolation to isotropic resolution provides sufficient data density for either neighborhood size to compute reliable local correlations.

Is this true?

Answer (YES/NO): NO